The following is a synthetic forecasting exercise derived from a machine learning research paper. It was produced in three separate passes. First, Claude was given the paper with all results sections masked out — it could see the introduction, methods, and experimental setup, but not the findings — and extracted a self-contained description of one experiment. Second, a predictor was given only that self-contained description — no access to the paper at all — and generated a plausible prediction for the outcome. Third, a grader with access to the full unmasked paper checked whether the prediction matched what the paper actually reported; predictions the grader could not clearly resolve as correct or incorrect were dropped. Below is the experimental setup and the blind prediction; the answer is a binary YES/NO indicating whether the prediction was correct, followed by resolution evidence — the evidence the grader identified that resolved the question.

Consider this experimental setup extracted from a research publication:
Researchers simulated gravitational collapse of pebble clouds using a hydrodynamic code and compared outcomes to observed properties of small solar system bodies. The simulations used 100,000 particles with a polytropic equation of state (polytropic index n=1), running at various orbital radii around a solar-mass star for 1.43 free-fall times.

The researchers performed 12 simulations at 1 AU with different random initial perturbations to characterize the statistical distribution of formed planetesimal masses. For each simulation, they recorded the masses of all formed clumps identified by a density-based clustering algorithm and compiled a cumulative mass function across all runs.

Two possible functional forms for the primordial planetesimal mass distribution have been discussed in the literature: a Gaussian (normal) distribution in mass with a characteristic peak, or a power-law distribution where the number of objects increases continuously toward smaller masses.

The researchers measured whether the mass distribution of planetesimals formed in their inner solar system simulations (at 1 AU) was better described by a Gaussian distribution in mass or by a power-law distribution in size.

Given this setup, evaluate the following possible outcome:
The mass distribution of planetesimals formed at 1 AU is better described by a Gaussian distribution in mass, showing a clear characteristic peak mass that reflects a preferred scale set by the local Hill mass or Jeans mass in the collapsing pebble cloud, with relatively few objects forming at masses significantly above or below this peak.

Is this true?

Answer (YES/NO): YES